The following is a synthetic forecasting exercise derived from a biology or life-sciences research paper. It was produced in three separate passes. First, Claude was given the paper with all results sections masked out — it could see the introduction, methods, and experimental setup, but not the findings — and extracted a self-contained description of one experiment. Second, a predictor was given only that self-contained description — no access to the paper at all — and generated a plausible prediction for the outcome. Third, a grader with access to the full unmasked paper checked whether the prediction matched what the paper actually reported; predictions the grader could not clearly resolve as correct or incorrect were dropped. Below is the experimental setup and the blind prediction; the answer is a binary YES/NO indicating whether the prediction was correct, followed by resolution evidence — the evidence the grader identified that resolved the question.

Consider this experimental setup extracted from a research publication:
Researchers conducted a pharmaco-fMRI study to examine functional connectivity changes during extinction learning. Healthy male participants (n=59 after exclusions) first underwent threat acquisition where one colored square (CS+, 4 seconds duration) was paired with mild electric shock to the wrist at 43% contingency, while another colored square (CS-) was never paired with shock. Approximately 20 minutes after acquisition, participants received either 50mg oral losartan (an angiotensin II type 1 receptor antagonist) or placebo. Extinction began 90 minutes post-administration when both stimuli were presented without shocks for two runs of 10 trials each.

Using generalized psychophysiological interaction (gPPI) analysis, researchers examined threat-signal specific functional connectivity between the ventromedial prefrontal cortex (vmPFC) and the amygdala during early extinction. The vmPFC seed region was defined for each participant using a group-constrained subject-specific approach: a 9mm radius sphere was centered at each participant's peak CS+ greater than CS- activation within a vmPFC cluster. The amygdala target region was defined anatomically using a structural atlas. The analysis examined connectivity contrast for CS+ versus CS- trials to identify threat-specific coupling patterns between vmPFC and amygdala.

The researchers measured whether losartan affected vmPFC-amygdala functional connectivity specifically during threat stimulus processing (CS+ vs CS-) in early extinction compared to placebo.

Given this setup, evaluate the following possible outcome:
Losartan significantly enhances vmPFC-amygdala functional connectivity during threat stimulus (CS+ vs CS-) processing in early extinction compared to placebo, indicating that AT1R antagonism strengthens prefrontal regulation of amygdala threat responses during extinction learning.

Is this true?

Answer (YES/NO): YES